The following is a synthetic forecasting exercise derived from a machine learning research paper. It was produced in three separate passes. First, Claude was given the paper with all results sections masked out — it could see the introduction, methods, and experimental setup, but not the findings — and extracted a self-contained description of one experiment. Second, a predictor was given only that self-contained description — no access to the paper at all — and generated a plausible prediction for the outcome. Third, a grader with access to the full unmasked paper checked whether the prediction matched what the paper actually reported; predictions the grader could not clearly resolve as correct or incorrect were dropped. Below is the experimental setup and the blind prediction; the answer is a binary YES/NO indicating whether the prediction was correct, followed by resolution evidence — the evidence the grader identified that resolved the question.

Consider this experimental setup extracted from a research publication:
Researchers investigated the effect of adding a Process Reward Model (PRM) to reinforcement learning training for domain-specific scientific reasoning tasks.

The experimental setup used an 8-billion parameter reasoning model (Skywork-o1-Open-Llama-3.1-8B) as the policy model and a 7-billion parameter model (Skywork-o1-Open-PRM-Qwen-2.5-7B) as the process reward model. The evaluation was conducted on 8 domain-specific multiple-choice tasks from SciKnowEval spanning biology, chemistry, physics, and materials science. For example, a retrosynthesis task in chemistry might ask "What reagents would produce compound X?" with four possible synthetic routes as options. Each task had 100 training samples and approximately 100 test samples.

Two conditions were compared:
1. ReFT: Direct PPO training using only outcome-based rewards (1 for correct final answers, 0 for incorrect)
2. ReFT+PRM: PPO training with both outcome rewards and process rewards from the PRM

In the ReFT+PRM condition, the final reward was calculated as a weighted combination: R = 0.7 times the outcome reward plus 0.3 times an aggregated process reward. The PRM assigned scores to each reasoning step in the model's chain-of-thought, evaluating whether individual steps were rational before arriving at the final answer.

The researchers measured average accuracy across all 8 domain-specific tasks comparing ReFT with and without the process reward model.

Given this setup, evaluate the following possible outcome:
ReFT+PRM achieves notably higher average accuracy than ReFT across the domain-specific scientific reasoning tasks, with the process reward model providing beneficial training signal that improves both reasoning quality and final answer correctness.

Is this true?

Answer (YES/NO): NO